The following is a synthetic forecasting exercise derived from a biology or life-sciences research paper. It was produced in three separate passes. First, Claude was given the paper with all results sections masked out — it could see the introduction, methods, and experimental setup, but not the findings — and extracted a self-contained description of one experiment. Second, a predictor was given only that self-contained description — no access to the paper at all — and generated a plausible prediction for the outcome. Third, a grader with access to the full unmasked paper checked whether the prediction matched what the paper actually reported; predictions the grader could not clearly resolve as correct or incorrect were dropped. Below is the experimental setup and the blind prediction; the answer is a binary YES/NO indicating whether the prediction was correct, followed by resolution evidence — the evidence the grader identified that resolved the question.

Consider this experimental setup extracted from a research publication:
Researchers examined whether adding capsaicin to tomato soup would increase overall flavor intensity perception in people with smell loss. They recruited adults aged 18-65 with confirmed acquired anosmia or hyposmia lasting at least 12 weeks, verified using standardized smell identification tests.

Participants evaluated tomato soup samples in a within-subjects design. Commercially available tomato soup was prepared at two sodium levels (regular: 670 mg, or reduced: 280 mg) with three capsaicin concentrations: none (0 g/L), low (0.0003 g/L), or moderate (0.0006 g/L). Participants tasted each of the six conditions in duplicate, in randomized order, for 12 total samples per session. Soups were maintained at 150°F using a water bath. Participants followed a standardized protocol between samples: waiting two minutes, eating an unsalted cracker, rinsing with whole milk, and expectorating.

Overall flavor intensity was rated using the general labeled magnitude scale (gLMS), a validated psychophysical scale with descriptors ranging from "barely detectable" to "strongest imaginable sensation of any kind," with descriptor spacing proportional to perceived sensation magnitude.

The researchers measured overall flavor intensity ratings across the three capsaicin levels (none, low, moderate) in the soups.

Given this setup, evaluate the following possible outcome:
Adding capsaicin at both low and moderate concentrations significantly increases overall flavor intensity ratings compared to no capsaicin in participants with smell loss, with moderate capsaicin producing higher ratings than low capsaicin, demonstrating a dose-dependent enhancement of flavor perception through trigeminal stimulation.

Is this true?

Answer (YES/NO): YES